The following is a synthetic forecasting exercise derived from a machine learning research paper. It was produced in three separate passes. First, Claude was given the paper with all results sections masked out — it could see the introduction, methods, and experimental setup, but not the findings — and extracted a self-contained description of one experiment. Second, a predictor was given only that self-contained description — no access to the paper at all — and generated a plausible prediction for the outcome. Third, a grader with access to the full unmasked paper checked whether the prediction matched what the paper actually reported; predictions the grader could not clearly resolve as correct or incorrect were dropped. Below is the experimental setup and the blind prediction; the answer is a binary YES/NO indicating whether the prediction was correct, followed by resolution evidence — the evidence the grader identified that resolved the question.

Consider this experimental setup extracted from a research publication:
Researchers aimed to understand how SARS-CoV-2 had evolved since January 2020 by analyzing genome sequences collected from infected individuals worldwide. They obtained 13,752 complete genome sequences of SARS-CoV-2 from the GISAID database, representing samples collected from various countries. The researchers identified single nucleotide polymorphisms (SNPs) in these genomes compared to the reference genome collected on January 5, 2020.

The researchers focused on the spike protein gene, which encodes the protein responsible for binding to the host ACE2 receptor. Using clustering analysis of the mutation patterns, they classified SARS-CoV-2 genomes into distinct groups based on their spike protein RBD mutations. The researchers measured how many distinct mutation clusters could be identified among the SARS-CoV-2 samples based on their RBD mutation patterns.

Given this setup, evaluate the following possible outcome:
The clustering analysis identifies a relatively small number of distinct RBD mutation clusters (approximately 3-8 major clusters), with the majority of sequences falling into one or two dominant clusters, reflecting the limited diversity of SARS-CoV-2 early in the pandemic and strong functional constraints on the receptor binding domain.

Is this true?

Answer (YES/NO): NO